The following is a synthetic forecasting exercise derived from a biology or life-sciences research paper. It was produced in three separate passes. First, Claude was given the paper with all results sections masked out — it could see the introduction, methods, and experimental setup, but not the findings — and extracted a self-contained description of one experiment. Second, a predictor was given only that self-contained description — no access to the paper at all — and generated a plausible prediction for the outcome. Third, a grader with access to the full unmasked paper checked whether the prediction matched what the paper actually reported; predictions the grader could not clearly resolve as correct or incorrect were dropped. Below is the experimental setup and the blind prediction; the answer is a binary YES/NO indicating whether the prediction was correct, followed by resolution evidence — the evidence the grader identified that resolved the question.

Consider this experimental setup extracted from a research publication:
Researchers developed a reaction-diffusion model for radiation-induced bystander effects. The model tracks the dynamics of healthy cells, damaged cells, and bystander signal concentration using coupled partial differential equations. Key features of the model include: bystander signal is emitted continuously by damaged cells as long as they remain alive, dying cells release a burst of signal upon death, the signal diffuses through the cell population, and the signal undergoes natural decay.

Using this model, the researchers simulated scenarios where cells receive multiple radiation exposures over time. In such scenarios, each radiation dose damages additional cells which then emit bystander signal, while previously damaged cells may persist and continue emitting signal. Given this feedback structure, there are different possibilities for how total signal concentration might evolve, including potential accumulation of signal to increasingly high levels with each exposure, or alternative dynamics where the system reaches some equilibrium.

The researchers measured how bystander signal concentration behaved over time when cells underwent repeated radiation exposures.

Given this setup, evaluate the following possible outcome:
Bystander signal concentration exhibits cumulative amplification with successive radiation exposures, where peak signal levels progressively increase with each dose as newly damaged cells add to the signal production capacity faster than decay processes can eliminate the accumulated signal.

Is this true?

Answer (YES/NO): NO